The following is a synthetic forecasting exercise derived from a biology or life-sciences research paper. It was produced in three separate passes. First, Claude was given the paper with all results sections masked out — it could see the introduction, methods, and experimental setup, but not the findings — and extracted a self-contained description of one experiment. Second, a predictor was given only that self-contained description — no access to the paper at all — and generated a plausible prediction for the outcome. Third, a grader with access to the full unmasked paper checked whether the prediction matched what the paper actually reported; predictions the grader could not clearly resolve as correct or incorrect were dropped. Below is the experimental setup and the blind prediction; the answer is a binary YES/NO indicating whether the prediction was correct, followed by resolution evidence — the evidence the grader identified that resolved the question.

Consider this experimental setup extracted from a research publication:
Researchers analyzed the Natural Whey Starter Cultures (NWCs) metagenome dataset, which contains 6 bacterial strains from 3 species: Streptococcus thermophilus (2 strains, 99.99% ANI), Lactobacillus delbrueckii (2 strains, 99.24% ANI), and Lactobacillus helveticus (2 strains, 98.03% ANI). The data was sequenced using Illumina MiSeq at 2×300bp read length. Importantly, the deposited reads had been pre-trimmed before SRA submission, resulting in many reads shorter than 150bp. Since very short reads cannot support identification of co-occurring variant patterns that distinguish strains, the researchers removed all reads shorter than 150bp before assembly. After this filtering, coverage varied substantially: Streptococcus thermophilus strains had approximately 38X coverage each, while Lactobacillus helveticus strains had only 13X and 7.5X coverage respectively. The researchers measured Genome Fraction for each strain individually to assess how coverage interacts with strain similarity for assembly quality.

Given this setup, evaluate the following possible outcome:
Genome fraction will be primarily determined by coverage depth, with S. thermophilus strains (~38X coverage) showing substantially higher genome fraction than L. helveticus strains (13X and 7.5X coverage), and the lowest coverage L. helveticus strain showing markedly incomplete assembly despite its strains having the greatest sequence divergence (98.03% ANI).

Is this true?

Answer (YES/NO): YES